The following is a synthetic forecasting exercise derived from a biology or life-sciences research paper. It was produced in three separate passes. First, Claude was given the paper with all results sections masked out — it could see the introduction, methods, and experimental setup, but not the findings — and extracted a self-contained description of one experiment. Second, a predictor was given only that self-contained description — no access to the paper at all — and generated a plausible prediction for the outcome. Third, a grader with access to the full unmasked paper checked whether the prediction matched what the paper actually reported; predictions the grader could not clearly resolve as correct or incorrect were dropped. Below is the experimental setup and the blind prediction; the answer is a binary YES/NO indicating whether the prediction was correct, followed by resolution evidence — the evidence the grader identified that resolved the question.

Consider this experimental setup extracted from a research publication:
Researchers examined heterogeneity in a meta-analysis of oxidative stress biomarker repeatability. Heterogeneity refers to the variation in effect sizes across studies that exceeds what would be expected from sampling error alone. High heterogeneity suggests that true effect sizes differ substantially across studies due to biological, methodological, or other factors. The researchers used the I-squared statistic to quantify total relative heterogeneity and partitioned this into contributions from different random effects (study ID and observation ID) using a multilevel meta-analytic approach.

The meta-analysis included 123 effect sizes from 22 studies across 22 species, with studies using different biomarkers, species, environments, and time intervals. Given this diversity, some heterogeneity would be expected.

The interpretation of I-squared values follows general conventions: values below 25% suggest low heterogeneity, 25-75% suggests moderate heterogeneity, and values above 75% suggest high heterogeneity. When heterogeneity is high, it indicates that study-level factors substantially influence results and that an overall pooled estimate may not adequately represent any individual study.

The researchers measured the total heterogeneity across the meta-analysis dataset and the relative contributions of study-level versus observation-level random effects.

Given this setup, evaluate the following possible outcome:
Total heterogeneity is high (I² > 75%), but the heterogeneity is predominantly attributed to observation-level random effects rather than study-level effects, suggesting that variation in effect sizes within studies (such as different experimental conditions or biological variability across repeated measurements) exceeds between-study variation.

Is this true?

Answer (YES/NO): NO